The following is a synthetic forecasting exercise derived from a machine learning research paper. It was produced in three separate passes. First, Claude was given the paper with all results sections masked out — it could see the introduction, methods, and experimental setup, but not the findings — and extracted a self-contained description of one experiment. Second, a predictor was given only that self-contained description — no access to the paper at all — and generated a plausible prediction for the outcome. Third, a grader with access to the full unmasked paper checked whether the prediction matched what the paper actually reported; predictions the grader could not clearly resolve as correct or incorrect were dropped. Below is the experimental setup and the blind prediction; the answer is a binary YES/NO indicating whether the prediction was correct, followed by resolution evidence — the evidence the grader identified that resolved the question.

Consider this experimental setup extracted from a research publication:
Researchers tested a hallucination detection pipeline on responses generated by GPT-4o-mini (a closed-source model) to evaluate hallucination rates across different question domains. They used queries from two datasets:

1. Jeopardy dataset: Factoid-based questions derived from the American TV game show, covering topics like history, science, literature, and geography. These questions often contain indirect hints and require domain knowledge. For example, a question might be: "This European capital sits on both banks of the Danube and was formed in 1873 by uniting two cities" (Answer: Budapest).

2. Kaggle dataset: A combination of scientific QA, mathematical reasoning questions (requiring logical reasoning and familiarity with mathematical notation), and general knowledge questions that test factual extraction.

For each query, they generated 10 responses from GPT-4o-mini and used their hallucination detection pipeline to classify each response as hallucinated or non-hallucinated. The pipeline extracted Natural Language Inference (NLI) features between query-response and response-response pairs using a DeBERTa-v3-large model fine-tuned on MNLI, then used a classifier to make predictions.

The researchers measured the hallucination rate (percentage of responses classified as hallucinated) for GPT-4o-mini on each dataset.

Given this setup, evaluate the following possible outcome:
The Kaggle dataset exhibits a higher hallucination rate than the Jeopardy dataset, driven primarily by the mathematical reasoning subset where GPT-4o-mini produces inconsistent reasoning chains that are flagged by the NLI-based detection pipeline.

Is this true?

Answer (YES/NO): NO